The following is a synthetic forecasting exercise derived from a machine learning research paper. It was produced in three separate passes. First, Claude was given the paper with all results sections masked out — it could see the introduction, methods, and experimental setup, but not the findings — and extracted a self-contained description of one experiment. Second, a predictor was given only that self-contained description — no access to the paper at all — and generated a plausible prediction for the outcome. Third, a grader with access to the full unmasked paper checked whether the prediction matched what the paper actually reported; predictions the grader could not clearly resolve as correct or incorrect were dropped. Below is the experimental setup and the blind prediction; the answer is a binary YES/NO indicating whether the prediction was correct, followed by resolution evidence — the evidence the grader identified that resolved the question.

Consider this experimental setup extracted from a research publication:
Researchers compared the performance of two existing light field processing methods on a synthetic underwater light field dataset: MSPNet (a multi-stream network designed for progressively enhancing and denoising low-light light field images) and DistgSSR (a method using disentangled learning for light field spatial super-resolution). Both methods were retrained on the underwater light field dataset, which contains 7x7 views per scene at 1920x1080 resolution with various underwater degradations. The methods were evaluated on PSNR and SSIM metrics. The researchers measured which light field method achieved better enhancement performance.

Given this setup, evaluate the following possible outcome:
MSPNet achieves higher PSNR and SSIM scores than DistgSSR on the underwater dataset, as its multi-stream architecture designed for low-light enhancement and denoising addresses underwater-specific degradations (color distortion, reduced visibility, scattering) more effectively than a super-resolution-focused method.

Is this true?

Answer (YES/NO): YES